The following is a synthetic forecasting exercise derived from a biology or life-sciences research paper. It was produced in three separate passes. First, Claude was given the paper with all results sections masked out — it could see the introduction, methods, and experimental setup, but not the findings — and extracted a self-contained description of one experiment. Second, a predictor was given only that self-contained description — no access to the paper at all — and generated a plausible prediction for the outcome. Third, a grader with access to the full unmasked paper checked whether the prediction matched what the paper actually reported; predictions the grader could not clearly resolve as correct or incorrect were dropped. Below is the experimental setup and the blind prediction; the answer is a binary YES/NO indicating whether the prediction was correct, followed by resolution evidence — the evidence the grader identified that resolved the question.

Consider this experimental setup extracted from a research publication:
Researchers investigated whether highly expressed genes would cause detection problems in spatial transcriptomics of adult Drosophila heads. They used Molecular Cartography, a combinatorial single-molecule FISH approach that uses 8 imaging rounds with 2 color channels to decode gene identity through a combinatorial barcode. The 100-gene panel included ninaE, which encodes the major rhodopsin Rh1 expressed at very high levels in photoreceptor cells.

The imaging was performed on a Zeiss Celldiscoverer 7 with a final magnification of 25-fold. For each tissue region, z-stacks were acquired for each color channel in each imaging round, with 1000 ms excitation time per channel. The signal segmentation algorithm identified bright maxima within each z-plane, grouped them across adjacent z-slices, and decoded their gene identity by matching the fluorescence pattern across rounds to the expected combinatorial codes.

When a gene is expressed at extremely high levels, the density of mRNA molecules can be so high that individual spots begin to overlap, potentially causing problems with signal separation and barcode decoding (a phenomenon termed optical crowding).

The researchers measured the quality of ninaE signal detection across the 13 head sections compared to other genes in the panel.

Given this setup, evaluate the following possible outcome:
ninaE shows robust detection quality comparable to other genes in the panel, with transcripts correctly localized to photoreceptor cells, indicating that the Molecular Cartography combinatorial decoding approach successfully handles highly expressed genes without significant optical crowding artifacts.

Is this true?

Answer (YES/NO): NO